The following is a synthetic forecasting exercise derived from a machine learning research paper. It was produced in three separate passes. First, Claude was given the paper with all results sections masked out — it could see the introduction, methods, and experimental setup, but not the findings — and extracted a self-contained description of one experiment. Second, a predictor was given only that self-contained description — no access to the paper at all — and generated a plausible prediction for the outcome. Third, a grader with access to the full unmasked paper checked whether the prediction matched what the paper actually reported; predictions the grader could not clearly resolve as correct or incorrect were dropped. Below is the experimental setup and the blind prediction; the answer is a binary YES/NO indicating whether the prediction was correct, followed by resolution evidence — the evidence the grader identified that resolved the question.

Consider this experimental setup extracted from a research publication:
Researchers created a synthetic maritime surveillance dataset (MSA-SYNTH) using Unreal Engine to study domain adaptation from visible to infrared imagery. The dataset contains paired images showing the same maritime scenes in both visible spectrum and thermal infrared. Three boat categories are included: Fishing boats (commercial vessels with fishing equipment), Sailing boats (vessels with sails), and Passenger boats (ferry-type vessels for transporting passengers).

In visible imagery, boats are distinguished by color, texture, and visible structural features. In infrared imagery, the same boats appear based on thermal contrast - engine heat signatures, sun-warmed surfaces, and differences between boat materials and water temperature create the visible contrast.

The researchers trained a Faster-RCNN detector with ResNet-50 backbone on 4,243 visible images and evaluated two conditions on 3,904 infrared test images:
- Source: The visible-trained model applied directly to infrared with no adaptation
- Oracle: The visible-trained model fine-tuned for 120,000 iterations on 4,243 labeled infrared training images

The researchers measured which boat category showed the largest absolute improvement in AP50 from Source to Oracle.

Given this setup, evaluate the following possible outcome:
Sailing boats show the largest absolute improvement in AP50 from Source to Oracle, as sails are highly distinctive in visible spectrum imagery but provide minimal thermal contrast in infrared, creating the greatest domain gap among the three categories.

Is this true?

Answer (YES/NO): NO